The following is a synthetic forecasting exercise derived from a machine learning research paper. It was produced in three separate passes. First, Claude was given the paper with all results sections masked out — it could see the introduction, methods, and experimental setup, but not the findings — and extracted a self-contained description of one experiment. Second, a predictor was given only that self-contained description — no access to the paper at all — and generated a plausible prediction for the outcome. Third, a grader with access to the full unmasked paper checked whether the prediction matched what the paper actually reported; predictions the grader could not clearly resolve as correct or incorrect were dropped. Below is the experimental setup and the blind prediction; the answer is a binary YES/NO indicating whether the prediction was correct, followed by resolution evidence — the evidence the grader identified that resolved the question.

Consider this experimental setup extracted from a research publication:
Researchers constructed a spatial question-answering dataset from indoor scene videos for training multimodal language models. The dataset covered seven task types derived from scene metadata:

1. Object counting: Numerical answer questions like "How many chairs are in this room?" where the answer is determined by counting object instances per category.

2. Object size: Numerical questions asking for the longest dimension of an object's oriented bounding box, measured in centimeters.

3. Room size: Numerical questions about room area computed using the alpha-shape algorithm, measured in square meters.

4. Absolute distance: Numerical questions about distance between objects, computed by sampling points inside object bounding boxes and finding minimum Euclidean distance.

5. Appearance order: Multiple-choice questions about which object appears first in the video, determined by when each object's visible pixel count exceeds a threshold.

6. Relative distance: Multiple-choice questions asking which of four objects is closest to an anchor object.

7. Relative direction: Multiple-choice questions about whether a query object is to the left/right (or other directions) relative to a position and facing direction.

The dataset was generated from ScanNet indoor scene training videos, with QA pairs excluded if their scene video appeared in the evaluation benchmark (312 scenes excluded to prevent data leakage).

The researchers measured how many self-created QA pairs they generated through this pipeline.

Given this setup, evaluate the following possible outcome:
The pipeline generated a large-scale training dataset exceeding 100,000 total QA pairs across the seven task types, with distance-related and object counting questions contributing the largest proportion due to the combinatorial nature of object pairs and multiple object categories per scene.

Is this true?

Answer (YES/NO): NO